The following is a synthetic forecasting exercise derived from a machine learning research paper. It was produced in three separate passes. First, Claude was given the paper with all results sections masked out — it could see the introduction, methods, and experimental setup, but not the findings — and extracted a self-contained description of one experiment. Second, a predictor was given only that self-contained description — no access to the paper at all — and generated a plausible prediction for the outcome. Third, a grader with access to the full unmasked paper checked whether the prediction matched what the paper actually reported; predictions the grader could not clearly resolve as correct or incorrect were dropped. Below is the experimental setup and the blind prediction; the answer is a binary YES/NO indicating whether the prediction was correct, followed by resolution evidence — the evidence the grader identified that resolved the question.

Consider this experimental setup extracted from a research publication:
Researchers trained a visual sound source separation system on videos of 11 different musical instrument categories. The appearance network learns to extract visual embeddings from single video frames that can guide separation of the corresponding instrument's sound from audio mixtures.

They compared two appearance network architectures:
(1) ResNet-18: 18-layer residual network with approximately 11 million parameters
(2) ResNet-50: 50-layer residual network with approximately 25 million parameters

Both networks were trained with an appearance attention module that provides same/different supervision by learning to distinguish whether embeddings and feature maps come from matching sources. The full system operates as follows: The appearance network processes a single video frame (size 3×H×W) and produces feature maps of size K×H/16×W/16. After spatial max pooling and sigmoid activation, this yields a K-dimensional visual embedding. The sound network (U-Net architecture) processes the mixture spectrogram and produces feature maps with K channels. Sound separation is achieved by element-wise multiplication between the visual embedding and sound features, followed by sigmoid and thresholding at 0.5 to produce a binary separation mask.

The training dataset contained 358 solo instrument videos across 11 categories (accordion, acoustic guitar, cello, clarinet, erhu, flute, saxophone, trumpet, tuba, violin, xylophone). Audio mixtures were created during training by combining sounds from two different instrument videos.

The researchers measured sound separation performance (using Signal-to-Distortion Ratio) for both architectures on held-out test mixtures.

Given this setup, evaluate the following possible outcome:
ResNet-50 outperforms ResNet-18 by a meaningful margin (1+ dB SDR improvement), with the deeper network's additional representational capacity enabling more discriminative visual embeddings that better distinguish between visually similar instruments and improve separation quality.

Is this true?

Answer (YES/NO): NO